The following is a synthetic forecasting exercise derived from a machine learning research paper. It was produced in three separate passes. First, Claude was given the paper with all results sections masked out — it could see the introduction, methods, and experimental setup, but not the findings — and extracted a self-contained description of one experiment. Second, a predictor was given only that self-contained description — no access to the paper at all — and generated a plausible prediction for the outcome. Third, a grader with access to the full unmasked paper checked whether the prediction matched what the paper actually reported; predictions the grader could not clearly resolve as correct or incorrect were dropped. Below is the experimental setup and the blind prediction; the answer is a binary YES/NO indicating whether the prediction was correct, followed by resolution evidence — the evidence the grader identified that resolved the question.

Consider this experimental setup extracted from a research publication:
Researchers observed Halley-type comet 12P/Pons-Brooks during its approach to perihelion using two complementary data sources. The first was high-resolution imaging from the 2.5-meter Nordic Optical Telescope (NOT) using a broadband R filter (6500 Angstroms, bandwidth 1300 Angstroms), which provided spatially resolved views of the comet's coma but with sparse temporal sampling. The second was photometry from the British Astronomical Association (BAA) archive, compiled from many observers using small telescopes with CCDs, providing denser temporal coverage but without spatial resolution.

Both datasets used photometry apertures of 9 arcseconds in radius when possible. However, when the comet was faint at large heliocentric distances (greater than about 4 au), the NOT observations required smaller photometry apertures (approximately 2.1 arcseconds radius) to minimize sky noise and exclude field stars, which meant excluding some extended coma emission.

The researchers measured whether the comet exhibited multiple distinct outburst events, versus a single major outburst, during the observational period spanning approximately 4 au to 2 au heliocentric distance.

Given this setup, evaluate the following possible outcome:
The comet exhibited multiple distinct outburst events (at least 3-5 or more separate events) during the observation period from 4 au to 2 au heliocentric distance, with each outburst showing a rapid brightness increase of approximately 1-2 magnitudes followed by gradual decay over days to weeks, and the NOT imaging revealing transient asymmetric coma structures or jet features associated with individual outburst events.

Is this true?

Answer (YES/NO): NO